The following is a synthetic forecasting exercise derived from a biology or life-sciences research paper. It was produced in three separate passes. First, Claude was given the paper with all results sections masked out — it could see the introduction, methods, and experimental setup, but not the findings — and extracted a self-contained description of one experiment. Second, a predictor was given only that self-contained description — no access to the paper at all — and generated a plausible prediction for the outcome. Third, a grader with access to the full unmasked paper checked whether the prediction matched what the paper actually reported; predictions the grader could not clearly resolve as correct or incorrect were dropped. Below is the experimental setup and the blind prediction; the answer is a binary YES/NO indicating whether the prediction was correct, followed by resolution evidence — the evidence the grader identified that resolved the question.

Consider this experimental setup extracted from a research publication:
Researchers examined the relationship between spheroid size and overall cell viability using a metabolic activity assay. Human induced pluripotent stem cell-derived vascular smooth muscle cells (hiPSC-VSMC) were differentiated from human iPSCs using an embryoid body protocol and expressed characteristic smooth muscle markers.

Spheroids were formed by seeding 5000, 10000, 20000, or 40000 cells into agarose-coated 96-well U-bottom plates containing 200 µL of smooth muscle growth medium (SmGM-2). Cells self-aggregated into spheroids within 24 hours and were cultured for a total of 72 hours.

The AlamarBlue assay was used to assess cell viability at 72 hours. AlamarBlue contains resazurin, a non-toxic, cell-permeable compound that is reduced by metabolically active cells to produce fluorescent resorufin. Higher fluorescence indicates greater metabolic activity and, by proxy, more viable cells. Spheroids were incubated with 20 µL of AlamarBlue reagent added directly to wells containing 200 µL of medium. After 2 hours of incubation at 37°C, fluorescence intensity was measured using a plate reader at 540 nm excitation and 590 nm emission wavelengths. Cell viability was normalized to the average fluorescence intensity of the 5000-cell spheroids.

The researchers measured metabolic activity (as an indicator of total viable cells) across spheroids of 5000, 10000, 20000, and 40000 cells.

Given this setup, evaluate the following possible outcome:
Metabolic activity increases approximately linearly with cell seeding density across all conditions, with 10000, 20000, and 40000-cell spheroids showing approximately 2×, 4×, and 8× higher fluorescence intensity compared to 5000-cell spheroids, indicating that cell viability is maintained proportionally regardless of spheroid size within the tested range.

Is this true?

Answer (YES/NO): NO